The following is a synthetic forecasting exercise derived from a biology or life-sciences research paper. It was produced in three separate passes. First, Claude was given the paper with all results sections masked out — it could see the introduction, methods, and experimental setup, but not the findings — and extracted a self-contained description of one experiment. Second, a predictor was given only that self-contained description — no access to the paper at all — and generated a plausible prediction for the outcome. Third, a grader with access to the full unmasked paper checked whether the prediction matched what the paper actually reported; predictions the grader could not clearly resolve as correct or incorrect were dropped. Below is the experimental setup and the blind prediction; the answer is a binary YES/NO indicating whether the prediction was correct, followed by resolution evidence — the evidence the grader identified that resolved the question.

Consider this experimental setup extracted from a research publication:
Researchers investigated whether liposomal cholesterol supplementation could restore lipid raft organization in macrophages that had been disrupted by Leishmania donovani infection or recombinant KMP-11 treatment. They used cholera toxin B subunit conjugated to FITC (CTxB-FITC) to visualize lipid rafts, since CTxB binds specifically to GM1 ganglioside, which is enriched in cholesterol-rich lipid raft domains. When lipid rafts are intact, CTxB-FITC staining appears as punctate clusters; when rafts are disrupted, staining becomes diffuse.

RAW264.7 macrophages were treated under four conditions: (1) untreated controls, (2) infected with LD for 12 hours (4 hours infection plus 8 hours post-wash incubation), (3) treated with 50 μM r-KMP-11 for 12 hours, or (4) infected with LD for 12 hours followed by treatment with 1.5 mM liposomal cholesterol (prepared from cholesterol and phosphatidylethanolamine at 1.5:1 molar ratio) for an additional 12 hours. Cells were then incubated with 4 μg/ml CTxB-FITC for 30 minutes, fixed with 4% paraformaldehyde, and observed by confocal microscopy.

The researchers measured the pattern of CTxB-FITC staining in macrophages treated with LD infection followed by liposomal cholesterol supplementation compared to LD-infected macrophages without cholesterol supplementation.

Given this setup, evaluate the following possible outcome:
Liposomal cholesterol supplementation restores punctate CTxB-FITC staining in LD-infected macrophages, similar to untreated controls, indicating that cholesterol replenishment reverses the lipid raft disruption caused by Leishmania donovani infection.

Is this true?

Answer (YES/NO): YES